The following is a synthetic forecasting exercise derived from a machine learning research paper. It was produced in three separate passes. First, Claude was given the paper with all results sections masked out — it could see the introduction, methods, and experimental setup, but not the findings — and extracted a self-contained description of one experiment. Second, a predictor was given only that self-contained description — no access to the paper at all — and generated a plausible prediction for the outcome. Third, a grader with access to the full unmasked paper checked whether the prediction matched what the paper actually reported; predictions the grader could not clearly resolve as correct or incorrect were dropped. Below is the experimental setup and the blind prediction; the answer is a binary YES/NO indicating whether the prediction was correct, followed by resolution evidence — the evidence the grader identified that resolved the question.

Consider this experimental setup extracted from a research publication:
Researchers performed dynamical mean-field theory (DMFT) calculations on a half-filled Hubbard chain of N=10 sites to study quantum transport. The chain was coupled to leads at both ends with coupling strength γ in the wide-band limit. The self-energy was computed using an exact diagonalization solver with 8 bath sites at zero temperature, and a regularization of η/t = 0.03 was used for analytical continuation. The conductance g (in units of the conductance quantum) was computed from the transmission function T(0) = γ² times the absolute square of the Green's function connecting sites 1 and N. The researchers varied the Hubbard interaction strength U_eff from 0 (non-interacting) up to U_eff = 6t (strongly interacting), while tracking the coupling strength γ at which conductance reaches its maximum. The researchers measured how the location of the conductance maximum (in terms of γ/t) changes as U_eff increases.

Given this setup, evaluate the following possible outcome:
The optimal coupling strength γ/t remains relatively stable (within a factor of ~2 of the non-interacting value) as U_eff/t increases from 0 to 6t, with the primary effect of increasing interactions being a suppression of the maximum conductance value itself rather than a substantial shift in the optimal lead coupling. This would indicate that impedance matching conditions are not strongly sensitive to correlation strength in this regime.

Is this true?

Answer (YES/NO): YES